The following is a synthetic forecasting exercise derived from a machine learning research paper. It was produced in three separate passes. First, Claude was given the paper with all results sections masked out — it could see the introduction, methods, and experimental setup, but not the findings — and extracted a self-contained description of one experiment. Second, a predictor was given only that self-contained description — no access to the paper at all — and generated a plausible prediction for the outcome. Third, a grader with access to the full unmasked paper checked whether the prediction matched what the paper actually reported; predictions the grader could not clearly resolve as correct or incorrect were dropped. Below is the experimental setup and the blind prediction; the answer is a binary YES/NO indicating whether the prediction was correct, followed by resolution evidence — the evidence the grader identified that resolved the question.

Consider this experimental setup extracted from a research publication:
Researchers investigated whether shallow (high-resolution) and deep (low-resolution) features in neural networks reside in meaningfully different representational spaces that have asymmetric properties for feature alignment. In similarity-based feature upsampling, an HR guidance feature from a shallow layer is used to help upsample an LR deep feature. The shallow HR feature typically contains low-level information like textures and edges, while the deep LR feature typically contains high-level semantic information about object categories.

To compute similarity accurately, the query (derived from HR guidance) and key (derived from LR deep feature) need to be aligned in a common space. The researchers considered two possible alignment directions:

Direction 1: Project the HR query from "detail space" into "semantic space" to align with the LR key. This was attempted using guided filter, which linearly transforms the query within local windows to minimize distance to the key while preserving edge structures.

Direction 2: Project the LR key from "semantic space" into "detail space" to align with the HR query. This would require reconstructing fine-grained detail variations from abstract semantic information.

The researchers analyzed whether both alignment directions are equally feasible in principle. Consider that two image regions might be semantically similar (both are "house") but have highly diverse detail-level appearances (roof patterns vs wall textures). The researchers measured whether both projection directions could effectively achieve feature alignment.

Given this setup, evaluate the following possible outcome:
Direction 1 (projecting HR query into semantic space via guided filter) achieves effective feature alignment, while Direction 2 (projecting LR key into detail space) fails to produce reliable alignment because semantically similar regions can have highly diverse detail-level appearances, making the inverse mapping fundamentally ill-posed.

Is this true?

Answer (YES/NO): YES